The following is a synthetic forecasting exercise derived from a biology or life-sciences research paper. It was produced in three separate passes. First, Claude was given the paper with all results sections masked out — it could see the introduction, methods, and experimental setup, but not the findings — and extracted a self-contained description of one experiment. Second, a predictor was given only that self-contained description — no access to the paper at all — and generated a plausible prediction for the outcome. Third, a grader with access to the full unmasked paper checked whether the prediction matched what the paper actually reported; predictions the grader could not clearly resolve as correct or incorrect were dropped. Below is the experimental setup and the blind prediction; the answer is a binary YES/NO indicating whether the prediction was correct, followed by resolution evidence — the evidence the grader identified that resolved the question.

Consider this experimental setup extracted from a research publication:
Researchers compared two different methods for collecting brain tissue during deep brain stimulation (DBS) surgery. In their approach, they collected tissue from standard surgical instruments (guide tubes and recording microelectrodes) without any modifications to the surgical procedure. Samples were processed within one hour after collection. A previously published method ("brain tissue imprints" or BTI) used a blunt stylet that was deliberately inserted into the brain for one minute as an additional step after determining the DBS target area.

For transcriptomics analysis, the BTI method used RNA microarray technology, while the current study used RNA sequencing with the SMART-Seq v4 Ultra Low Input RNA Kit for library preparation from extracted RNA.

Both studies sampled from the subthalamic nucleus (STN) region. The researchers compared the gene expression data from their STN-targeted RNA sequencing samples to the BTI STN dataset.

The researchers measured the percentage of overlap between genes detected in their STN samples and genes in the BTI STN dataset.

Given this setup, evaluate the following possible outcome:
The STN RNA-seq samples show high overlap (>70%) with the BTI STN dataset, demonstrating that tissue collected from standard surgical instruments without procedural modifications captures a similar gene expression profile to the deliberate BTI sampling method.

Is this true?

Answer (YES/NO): YES